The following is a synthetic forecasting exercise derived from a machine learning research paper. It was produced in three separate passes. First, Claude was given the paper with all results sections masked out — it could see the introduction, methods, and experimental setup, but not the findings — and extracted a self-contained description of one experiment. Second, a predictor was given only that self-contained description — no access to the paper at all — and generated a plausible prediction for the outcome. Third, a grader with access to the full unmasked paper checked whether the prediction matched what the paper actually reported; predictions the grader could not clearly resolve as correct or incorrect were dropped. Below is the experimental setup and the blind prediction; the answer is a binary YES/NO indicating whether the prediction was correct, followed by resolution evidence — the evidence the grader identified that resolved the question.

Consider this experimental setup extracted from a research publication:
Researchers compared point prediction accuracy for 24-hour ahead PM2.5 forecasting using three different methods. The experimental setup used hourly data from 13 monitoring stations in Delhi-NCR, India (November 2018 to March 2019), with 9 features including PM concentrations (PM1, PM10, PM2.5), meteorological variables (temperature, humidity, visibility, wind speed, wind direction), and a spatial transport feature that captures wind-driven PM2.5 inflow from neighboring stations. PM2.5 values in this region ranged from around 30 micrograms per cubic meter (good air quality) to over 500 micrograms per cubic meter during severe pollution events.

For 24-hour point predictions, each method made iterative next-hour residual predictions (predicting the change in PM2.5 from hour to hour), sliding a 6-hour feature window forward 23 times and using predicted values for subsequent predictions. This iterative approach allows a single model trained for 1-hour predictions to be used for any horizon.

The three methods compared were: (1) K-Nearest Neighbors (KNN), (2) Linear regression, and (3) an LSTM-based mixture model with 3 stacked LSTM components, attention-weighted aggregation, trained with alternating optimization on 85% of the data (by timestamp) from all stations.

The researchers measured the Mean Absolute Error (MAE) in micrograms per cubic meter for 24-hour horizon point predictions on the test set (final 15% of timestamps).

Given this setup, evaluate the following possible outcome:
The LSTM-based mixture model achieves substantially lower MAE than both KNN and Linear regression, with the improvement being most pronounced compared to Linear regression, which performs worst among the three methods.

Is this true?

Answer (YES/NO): NO